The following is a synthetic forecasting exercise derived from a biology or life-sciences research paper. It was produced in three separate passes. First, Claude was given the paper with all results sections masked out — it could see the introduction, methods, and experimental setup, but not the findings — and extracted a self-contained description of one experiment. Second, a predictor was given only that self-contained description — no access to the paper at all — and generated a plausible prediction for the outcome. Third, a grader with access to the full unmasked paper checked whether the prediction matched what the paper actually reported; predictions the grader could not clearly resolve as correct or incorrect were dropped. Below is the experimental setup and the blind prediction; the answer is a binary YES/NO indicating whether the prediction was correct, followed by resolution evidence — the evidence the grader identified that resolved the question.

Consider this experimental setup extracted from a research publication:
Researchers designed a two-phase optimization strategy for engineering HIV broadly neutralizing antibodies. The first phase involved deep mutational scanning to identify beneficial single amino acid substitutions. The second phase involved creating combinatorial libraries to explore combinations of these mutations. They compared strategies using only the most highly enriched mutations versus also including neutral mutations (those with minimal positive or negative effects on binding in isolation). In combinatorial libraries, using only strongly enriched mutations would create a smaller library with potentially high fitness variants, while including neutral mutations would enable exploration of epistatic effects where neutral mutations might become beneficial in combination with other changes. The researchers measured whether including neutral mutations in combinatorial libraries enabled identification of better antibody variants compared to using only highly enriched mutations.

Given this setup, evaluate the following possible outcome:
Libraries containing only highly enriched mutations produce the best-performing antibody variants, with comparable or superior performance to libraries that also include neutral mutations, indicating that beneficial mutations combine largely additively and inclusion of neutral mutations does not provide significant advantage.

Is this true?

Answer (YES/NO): NO